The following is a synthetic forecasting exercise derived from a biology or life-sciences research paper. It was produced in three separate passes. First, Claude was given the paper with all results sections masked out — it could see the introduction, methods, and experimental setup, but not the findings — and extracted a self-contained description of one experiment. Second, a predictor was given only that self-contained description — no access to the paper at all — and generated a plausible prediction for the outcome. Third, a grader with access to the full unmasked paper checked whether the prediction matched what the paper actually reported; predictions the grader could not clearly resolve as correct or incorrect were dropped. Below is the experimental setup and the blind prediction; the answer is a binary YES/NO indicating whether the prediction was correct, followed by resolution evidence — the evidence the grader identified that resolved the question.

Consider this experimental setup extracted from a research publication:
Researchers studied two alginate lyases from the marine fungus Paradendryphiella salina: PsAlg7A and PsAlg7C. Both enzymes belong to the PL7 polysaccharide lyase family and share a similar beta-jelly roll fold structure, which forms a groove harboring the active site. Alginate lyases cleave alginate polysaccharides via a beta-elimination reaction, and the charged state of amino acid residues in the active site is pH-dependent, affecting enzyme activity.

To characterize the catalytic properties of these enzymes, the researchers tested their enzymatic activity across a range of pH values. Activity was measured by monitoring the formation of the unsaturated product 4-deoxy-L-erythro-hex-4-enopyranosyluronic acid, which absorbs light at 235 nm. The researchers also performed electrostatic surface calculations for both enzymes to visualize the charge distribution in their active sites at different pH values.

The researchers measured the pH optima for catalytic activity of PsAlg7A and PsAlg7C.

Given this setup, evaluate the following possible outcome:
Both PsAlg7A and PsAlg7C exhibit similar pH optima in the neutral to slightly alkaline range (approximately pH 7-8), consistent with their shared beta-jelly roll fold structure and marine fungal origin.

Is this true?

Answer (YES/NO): NO